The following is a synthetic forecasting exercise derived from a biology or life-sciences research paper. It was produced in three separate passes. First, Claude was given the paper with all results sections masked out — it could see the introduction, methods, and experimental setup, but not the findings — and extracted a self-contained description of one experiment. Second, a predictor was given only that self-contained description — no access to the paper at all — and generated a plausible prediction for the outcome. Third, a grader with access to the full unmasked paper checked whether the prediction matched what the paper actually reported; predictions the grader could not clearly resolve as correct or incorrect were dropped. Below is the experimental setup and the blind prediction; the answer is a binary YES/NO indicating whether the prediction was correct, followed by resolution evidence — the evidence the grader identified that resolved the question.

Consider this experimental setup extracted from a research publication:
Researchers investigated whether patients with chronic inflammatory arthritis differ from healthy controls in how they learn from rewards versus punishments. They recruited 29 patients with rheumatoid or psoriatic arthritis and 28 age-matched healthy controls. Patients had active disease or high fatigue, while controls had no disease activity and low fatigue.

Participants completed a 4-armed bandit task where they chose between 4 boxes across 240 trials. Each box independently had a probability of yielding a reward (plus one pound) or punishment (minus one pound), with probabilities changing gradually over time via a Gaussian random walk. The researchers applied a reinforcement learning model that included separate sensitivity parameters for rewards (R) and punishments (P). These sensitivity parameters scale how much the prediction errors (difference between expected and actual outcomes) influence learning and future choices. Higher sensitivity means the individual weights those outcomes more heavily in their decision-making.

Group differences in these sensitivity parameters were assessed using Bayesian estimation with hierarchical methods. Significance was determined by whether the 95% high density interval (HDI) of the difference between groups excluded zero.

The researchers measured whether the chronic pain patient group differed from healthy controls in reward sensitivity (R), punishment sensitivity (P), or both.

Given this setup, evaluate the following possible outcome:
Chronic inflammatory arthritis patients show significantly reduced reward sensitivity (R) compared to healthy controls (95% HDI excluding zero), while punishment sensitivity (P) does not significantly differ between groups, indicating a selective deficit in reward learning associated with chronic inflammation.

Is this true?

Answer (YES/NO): NO